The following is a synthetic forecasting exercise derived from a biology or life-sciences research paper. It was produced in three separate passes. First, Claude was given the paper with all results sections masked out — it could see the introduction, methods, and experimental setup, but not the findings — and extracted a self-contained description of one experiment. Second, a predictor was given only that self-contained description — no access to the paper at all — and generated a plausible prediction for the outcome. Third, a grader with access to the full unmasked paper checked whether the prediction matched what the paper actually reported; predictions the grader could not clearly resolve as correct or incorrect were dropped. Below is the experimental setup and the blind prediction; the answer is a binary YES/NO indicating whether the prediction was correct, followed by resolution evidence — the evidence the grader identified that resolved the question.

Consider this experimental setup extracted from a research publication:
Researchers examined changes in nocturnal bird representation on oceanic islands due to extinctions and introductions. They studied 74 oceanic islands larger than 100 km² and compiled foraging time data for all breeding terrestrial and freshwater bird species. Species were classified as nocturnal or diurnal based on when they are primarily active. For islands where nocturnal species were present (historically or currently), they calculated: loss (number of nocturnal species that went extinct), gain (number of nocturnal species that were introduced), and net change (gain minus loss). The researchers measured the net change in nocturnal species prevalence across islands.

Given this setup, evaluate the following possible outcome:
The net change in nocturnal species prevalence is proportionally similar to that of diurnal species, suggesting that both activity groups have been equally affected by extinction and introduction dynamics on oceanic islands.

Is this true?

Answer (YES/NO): NO